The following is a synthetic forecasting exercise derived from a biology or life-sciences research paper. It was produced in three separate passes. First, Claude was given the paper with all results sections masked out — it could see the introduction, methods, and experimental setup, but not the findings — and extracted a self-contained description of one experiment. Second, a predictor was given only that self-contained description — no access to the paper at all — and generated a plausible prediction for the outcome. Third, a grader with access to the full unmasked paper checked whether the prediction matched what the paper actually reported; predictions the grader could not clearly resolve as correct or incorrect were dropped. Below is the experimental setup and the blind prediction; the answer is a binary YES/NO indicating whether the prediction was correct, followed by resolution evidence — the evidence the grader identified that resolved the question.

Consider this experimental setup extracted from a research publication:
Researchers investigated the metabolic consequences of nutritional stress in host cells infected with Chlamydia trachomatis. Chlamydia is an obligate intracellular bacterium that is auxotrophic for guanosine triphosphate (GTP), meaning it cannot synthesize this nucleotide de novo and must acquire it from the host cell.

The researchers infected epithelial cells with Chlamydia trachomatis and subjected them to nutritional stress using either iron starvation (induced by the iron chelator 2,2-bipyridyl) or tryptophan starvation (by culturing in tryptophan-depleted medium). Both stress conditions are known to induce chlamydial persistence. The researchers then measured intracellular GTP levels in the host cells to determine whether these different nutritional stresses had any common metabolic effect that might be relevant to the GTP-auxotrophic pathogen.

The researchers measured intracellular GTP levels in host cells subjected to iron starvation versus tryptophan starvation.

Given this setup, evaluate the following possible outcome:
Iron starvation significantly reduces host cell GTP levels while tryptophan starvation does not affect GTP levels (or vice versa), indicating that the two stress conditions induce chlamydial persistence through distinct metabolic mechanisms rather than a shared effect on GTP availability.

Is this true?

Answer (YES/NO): NO